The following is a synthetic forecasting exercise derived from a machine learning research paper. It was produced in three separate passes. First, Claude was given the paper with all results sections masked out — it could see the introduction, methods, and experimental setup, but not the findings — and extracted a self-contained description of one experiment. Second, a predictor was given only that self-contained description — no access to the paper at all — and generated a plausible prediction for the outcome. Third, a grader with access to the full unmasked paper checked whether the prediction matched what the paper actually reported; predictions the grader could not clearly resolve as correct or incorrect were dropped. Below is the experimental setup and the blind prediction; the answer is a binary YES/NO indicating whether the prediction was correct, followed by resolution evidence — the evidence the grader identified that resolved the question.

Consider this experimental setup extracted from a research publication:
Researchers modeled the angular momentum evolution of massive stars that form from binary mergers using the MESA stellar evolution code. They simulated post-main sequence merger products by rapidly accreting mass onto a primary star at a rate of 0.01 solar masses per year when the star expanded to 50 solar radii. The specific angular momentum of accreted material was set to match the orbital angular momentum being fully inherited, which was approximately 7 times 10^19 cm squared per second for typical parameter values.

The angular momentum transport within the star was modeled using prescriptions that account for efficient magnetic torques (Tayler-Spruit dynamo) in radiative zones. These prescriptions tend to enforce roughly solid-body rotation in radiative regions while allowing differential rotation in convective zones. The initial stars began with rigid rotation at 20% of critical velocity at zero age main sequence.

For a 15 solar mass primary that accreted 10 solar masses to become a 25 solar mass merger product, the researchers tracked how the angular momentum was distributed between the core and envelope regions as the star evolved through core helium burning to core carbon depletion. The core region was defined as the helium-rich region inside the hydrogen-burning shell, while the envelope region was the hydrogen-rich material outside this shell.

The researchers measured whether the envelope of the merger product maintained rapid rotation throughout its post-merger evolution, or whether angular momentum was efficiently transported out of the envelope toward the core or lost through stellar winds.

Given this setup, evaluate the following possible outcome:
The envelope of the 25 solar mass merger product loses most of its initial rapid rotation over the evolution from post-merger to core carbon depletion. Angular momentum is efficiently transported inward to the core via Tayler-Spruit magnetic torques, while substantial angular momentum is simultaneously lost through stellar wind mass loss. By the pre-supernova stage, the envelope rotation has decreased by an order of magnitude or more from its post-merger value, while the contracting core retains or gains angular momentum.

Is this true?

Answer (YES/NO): NO